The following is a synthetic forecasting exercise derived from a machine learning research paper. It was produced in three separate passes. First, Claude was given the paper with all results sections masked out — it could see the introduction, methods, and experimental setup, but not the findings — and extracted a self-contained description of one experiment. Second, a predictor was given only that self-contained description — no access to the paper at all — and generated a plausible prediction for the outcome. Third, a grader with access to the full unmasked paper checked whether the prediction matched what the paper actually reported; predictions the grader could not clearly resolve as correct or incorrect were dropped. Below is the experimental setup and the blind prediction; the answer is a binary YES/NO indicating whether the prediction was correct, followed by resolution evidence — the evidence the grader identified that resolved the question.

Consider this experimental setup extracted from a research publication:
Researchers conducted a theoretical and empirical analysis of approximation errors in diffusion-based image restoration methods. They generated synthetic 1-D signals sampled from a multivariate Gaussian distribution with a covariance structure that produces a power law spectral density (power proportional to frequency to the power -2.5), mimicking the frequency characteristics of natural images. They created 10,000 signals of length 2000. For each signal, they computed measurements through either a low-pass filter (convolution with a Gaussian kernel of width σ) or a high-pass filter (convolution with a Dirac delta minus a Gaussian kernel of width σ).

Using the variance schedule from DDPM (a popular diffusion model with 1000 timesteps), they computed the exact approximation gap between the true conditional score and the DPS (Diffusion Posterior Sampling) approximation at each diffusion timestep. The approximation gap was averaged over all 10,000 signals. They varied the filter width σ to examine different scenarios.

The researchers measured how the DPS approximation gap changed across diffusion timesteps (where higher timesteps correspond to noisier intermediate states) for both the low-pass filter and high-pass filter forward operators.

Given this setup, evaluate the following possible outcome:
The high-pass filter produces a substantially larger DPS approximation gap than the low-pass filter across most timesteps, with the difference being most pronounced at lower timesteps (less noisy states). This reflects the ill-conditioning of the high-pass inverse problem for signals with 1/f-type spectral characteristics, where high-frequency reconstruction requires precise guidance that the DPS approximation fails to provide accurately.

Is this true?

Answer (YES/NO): NO